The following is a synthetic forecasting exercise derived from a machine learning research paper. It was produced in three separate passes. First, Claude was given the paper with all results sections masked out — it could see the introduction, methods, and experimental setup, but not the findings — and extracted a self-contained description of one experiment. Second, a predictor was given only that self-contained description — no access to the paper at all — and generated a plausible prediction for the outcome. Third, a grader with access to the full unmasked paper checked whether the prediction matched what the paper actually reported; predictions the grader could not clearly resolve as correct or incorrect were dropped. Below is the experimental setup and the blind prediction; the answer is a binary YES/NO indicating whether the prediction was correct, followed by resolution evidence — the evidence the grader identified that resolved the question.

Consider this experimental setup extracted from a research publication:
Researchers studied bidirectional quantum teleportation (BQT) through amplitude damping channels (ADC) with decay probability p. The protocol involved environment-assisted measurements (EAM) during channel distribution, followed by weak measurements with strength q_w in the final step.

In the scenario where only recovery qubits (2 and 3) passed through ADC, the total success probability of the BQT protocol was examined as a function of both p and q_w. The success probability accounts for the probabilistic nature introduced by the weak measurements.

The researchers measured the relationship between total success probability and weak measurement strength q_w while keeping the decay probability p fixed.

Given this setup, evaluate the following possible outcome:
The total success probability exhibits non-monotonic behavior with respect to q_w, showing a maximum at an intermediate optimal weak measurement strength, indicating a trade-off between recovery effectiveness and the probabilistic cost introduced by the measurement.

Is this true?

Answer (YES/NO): NO